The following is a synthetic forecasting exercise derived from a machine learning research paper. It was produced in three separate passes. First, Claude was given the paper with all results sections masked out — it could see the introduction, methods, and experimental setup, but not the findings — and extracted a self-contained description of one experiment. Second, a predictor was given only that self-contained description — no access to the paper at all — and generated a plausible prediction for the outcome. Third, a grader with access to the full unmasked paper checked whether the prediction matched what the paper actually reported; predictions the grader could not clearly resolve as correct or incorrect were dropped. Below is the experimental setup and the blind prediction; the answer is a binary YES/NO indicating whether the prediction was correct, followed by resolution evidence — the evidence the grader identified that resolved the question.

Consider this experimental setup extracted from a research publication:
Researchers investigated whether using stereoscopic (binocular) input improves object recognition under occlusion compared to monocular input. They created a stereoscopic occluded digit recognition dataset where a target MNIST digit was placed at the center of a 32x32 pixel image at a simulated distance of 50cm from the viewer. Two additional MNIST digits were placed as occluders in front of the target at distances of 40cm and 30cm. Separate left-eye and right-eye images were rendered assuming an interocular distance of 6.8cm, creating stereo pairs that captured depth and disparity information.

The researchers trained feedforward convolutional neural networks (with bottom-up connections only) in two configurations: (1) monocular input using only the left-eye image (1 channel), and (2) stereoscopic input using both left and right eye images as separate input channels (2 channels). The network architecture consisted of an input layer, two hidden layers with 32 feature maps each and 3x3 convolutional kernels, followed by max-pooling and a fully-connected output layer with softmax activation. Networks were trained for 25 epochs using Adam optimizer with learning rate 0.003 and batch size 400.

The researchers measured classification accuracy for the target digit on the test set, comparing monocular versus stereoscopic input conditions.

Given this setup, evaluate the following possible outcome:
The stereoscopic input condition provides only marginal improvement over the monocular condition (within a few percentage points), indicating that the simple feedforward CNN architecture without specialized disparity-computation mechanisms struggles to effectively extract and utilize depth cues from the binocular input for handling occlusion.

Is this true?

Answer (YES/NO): NO